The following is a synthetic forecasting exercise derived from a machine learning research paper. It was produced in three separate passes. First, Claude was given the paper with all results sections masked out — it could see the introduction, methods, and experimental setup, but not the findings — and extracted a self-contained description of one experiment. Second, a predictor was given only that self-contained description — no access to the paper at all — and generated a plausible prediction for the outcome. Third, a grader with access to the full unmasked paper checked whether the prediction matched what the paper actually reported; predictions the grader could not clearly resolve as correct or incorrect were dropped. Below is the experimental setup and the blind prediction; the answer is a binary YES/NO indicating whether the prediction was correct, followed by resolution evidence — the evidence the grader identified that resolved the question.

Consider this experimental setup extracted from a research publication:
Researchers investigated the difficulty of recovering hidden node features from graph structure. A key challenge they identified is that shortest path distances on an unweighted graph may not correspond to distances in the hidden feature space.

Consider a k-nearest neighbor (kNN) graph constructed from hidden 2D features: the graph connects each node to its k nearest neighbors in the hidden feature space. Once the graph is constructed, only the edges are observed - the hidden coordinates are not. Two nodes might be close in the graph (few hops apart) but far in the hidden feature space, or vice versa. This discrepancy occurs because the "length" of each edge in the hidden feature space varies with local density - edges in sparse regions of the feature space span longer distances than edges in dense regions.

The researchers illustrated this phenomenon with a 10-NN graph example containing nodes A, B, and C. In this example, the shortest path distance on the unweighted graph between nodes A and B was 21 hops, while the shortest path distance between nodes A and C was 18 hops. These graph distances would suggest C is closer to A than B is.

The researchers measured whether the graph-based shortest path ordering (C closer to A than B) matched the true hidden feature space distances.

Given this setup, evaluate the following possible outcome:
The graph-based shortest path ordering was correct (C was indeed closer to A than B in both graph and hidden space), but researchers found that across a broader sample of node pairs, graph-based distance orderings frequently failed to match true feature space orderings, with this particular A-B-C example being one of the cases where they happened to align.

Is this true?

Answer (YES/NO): NO